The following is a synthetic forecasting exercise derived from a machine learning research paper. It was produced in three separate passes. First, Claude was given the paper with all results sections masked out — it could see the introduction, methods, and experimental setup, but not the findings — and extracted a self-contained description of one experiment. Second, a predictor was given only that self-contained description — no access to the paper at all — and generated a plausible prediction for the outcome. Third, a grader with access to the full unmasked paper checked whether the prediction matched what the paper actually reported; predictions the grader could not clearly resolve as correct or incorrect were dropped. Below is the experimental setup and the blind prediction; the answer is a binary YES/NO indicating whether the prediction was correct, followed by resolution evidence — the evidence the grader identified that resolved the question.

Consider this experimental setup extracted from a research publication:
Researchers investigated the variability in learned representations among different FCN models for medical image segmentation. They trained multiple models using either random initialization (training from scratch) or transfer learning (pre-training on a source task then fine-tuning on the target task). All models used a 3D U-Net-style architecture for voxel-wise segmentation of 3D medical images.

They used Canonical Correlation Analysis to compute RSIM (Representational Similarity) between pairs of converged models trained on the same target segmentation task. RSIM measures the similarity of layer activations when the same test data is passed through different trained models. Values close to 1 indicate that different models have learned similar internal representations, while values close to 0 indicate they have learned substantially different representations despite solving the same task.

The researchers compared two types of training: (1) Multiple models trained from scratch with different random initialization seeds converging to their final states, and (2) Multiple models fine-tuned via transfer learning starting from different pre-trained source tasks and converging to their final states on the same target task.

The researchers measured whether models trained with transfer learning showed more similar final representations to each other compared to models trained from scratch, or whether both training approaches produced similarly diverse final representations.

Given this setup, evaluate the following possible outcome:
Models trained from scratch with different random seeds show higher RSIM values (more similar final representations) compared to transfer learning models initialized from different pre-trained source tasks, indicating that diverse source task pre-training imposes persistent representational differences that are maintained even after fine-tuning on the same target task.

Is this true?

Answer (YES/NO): NO